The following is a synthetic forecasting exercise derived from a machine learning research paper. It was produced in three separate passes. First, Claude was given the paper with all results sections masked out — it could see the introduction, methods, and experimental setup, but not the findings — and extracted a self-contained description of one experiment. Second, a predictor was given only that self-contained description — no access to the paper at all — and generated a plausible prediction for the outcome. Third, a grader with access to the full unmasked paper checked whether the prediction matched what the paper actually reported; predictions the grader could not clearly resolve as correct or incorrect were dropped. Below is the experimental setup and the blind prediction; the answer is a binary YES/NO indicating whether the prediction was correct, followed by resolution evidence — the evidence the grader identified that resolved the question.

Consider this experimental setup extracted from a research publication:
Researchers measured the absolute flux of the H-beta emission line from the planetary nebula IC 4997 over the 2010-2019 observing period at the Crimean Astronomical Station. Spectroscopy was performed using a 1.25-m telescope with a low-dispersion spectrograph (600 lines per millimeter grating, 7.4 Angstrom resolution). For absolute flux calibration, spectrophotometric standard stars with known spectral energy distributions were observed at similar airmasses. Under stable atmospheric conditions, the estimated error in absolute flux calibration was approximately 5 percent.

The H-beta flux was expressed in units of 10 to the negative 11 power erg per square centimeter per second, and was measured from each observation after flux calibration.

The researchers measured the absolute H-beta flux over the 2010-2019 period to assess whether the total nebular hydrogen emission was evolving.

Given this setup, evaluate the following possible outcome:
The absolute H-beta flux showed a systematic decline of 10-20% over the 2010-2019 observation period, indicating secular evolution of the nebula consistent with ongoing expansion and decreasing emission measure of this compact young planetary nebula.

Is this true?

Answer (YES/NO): NO